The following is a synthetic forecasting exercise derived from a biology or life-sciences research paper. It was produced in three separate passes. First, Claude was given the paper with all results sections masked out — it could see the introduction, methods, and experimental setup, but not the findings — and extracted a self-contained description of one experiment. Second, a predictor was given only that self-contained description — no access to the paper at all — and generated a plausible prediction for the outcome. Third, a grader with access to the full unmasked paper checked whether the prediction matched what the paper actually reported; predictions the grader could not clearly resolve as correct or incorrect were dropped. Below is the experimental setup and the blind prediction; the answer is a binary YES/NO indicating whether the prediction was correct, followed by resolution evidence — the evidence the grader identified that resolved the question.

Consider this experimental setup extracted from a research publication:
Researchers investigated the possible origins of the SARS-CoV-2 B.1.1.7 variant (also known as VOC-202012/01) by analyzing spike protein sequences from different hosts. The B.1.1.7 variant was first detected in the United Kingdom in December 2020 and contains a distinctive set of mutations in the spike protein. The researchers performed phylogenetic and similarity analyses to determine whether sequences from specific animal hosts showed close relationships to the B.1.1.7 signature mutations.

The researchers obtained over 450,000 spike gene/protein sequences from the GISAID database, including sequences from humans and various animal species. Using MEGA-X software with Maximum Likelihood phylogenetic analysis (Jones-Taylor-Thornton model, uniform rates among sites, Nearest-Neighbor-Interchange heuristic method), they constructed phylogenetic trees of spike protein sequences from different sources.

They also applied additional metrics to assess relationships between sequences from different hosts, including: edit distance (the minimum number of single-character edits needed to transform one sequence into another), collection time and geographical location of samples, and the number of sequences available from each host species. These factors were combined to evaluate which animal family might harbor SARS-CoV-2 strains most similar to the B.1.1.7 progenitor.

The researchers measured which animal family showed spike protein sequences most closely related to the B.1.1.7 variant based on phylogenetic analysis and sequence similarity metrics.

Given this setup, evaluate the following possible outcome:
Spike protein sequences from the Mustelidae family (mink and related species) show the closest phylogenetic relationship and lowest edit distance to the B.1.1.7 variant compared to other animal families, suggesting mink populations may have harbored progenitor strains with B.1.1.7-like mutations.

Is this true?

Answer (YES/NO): NO